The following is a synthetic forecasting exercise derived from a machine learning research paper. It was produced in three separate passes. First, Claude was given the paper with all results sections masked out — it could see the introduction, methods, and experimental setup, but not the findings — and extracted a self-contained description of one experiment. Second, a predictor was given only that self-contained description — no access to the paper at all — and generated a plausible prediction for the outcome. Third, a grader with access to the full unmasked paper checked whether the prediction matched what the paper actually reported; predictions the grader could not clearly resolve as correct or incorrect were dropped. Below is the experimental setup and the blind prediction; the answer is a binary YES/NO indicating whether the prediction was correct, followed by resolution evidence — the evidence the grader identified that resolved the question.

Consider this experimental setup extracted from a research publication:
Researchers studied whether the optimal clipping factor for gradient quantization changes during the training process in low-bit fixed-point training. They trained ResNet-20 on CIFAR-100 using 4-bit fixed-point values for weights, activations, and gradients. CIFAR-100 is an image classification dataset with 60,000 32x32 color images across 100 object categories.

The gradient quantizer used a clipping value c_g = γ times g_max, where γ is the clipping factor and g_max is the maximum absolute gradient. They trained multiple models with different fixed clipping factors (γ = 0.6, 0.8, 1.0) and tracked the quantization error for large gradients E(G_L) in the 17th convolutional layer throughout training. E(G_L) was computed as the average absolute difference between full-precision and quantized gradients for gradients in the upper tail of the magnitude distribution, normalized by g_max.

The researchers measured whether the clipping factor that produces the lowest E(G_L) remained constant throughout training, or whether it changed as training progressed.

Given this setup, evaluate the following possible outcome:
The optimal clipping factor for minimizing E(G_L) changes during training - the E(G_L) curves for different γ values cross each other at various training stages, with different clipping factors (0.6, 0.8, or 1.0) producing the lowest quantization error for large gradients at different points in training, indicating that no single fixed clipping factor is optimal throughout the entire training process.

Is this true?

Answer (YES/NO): YES